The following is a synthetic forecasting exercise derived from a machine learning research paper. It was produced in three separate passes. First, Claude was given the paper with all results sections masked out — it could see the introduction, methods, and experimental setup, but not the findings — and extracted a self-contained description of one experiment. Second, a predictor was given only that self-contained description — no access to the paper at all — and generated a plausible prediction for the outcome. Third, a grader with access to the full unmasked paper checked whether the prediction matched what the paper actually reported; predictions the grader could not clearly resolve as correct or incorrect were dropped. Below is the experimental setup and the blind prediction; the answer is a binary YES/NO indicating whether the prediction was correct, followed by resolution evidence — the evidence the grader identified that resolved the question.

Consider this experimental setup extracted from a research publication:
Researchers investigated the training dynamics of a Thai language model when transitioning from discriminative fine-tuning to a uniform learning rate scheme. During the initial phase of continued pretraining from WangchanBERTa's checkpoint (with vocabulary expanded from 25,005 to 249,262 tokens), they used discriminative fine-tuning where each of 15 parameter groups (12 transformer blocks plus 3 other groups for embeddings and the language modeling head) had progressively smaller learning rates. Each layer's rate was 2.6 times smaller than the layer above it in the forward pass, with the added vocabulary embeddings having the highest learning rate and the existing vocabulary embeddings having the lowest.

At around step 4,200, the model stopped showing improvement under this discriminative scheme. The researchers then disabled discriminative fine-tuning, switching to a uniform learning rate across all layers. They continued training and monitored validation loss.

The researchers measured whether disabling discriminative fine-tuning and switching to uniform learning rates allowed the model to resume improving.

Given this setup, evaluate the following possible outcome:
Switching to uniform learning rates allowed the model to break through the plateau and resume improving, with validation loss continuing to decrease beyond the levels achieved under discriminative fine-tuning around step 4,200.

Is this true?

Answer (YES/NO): YES